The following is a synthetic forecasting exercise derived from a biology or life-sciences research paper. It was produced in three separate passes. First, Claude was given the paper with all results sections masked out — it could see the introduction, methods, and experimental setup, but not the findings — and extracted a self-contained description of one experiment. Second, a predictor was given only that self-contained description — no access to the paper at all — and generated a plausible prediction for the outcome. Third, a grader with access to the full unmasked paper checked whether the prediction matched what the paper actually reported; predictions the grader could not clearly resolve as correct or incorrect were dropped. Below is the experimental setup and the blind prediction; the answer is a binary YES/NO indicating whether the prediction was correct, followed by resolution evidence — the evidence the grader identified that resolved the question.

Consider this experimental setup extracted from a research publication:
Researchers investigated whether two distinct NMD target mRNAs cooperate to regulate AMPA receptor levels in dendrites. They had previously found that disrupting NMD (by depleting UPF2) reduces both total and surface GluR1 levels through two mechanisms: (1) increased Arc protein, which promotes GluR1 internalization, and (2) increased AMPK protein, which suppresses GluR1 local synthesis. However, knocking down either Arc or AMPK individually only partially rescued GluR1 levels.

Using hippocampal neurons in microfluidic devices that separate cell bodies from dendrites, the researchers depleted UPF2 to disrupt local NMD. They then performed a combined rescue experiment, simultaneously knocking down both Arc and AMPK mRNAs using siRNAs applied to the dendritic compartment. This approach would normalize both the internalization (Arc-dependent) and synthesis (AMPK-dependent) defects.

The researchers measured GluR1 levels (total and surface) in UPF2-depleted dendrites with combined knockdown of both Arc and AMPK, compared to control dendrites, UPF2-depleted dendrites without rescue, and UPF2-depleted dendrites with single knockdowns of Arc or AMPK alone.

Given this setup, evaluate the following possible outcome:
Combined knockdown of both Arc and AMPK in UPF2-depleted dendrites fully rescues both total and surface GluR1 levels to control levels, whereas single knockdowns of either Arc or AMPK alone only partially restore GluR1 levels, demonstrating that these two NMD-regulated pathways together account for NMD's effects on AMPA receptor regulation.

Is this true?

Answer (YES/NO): YES